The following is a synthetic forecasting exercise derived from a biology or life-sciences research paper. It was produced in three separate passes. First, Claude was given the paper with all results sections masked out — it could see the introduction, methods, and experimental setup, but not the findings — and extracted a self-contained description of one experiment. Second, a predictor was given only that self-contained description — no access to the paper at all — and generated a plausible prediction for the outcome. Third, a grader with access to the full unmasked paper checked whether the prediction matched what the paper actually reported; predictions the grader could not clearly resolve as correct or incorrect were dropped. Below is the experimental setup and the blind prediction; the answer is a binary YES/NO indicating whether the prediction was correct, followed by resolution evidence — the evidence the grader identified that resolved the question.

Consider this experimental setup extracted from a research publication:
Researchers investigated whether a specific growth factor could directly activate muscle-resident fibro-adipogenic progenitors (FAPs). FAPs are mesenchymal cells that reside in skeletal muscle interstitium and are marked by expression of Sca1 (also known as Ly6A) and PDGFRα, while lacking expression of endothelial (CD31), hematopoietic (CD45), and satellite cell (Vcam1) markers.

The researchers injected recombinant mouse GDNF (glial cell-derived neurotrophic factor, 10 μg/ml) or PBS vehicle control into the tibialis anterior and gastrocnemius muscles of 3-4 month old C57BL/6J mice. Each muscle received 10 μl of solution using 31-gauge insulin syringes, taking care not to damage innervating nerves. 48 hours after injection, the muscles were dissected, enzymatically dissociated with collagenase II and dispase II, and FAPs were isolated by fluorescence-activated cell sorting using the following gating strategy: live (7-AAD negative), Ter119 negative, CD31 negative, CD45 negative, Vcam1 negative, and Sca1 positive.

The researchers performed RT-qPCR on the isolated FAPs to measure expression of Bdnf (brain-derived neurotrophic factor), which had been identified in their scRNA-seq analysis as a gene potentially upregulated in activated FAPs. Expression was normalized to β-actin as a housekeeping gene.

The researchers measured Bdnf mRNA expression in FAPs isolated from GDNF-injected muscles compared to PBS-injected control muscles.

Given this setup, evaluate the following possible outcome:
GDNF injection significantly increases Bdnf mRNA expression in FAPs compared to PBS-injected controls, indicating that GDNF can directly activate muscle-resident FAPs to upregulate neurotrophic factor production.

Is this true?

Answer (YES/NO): YES